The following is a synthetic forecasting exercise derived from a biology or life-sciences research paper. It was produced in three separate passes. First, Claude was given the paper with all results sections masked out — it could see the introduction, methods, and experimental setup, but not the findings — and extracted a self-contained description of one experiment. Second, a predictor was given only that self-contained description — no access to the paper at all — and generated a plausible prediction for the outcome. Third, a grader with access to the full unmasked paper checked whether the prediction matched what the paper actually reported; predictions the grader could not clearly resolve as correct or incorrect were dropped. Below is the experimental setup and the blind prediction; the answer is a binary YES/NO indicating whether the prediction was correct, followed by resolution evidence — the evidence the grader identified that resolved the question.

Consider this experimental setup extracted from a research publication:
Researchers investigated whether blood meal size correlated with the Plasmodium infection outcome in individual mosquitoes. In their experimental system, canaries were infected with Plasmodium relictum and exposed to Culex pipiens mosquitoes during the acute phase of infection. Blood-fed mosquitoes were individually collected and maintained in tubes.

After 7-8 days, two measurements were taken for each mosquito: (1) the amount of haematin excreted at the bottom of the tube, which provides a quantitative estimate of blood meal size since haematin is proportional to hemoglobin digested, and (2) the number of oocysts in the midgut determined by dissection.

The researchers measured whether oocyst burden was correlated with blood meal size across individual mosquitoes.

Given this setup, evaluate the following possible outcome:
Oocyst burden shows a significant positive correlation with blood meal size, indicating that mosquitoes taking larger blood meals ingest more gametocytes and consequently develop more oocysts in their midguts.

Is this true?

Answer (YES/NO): NO